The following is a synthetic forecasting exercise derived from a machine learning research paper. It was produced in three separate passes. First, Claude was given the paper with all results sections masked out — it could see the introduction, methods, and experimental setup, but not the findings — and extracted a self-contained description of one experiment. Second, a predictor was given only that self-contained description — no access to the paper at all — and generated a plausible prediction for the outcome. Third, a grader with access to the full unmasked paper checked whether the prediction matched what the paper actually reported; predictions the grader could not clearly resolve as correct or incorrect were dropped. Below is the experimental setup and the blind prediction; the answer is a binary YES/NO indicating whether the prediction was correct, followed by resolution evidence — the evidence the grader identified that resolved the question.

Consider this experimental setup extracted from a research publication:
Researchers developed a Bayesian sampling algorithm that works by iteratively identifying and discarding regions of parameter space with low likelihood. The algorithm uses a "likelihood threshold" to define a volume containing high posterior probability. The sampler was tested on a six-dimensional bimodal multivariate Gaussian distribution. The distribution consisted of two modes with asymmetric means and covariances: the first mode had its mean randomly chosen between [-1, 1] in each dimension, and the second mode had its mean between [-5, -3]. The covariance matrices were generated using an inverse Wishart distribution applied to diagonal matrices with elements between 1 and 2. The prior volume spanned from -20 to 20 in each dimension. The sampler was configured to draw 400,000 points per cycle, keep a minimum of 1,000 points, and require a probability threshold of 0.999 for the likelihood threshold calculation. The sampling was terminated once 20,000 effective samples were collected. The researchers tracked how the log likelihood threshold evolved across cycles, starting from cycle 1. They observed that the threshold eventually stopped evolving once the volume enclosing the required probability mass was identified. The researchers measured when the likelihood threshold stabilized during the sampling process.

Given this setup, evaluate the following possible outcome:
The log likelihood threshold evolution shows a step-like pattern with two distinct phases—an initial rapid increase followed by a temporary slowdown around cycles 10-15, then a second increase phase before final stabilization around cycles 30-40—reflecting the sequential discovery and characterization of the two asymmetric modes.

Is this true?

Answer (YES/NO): NO